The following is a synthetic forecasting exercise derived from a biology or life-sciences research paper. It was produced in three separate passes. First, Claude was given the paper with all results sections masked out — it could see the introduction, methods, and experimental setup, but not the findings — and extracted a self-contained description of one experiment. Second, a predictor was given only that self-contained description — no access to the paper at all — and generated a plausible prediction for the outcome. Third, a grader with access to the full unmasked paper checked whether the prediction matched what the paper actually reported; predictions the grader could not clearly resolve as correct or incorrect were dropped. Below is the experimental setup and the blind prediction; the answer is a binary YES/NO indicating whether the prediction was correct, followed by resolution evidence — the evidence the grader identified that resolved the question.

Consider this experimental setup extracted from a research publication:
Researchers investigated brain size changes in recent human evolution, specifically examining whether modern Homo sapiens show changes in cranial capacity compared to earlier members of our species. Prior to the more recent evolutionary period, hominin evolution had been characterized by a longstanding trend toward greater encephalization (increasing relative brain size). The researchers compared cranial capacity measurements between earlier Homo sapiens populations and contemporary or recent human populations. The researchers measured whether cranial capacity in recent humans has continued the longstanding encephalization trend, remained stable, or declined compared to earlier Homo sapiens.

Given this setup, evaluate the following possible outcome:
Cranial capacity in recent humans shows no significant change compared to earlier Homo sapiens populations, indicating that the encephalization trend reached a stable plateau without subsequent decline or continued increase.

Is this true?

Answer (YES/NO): NO